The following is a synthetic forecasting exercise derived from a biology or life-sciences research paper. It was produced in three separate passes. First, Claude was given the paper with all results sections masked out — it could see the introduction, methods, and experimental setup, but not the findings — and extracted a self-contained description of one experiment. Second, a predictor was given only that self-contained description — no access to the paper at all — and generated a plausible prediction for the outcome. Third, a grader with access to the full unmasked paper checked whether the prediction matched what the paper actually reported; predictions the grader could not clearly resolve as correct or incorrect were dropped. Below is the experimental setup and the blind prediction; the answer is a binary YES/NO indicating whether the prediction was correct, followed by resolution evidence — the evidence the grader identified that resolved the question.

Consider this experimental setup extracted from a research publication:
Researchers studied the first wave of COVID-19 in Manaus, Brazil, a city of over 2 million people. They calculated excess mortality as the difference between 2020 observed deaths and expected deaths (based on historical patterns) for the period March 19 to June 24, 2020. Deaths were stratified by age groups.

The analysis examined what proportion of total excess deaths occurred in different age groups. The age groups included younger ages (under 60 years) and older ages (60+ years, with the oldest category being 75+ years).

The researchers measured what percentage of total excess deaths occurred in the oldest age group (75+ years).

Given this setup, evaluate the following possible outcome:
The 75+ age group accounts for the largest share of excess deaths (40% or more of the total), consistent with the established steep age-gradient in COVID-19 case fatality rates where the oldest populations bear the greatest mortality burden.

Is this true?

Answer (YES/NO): NO